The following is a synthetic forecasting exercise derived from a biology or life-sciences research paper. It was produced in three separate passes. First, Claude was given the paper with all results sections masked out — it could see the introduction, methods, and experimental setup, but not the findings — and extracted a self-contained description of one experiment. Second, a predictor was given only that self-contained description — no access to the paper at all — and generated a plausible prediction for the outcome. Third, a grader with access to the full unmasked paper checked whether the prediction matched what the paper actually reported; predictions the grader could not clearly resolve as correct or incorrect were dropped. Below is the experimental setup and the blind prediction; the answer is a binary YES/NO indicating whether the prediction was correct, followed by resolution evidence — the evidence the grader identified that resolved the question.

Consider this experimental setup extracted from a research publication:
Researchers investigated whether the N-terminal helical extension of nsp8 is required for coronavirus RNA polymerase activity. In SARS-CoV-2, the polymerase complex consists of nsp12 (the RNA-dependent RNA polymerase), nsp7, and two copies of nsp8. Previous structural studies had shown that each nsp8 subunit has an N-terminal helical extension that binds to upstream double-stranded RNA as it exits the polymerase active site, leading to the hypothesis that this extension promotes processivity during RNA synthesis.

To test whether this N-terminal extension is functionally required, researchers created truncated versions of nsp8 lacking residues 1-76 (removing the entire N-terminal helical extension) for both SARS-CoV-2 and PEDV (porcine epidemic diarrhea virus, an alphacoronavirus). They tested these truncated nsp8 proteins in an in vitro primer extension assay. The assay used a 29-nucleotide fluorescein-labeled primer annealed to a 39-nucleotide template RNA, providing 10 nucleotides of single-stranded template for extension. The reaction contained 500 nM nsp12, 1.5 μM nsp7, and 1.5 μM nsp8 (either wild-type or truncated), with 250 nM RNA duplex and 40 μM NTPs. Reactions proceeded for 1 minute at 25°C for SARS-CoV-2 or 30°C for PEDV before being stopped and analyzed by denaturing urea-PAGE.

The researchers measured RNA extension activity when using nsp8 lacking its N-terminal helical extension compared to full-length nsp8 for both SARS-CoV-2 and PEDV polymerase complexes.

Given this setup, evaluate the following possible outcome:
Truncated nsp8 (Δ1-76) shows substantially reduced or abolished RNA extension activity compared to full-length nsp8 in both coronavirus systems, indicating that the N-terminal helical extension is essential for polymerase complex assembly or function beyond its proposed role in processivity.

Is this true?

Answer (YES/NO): NO